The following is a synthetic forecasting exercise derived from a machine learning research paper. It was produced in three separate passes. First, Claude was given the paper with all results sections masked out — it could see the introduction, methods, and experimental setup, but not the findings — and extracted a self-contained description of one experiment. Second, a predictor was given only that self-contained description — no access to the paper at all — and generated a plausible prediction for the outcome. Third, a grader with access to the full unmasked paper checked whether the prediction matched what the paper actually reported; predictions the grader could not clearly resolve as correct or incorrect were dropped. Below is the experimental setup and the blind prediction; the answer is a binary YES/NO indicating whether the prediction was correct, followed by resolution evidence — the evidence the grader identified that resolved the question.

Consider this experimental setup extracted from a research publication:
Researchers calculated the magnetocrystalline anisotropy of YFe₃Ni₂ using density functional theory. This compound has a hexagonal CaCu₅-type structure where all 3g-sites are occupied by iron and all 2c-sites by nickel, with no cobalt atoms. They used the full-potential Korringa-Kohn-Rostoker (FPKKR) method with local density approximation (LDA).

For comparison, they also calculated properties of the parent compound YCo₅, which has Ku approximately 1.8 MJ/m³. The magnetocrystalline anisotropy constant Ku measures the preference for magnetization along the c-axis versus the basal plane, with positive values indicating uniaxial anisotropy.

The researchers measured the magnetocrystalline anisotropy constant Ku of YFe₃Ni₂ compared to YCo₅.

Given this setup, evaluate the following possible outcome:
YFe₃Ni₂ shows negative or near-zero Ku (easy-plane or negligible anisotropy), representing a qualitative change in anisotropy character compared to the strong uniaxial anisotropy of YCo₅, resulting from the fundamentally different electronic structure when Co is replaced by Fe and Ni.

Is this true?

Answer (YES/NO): NO